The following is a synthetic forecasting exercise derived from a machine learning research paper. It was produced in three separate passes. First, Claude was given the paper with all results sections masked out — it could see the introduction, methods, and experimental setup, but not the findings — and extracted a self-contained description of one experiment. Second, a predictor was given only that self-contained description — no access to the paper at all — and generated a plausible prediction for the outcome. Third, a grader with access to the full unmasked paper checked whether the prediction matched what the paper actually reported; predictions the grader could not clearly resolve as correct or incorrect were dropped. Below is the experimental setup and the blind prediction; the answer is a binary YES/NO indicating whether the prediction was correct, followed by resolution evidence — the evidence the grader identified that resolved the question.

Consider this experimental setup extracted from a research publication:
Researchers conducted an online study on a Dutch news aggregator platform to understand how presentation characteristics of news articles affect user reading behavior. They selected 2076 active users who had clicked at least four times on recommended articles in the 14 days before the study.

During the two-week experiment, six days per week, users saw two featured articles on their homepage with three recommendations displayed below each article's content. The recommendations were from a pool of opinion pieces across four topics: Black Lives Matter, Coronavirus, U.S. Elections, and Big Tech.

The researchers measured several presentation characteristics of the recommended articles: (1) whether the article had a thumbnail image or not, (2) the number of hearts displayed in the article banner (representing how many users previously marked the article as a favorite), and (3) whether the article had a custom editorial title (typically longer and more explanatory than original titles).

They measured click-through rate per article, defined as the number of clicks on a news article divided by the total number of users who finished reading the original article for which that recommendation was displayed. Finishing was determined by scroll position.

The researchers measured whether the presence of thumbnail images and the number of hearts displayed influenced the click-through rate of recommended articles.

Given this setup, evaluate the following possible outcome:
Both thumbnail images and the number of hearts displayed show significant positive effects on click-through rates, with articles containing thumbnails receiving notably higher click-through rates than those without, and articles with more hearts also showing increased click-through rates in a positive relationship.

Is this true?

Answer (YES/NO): NO